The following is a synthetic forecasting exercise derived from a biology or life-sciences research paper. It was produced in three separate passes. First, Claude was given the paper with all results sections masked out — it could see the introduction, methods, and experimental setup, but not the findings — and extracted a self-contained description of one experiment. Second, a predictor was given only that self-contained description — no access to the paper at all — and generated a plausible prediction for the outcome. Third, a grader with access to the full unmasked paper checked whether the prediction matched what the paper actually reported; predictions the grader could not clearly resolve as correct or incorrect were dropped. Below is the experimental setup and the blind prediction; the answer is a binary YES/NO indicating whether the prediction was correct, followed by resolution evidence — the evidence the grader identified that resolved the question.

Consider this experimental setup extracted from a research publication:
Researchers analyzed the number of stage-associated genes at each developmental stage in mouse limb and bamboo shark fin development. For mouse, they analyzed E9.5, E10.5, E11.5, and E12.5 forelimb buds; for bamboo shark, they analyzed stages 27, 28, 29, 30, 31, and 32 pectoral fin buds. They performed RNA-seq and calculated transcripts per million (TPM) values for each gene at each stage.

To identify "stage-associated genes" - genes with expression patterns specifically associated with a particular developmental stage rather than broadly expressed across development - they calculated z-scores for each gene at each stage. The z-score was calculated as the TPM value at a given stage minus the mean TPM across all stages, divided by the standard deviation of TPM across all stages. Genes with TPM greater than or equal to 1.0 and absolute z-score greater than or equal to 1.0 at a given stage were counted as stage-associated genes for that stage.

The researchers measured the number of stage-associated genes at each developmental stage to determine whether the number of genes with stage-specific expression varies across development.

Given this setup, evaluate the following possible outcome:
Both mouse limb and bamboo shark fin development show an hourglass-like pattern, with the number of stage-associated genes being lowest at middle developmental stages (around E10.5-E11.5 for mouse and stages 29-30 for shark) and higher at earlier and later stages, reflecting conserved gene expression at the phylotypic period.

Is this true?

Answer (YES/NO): YES